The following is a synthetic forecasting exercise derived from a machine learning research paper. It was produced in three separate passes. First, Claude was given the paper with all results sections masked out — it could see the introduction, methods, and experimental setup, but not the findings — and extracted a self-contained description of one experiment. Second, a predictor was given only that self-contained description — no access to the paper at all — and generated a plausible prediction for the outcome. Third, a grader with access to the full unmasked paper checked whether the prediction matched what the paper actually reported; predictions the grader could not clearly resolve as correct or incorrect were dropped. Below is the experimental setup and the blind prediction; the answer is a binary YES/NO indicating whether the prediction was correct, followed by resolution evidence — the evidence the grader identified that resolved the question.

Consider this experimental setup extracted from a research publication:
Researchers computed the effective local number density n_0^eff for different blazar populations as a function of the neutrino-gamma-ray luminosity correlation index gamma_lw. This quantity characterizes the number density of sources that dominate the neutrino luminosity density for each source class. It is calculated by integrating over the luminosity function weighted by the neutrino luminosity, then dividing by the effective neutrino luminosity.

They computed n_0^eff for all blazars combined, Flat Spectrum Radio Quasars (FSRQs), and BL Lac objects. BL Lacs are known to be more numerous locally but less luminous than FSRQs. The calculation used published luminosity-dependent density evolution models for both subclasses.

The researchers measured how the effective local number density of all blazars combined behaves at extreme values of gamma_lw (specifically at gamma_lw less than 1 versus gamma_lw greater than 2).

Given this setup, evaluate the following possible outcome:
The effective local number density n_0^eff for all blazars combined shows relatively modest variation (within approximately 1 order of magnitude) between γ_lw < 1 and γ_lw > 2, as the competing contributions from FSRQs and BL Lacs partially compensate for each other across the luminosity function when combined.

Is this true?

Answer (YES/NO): NO